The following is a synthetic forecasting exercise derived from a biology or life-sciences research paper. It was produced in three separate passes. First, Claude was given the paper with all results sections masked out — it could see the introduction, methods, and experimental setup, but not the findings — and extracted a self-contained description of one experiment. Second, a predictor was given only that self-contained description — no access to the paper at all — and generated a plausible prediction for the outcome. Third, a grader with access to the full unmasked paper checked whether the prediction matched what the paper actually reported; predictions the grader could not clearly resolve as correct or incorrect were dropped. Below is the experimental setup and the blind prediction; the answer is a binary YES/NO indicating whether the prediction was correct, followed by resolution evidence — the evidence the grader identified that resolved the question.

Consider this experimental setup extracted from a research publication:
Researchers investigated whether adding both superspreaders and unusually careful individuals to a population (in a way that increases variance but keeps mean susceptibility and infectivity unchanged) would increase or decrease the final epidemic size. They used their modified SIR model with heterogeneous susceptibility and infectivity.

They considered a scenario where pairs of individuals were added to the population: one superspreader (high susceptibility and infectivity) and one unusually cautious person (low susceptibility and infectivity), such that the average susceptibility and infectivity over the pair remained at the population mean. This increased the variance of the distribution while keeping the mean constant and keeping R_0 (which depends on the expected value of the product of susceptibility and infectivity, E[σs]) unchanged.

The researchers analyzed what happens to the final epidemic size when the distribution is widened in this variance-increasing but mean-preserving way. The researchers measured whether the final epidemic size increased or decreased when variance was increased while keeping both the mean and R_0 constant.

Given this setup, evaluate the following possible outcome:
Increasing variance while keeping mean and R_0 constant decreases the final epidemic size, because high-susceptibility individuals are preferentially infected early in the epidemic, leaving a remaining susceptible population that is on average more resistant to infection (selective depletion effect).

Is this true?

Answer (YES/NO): YES